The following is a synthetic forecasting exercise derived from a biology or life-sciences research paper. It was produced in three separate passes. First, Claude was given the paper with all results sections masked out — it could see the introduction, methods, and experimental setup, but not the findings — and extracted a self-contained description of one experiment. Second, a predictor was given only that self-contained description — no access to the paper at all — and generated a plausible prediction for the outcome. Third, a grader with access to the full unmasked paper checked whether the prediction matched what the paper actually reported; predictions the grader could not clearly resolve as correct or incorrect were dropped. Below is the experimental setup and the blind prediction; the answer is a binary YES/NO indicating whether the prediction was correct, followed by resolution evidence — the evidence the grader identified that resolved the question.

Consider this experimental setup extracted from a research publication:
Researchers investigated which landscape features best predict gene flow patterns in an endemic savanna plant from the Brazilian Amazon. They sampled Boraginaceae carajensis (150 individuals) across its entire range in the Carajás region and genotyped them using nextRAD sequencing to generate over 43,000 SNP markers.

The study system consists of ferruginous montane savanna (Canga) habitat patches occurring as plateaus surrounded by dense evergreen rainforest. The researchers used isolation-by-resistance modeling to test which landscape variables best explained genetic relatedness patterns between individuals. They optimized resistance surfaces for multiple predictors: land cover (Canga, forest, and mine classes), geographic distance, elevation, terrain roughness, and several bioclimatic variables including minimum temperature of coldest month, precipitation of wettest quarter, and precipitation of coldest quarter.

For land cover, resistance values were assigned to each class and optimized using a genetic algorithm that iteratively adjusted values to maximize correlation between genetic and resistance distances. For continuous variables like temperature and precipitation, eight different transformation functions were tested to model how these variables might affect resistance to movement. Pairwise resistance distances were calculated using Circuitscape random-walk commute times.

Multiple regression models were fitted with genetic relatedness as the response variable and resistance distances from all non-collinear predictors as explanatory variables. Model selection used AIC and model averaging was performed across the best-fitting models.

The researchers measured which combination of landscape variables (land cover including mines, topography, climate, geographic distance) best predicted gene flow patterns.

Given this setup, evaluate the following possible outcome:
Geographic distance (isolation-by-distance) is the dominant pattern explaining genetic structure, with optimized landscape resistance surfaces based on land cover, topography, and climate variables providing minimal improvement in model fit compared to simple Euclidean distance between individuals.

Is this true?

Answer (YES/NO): YES